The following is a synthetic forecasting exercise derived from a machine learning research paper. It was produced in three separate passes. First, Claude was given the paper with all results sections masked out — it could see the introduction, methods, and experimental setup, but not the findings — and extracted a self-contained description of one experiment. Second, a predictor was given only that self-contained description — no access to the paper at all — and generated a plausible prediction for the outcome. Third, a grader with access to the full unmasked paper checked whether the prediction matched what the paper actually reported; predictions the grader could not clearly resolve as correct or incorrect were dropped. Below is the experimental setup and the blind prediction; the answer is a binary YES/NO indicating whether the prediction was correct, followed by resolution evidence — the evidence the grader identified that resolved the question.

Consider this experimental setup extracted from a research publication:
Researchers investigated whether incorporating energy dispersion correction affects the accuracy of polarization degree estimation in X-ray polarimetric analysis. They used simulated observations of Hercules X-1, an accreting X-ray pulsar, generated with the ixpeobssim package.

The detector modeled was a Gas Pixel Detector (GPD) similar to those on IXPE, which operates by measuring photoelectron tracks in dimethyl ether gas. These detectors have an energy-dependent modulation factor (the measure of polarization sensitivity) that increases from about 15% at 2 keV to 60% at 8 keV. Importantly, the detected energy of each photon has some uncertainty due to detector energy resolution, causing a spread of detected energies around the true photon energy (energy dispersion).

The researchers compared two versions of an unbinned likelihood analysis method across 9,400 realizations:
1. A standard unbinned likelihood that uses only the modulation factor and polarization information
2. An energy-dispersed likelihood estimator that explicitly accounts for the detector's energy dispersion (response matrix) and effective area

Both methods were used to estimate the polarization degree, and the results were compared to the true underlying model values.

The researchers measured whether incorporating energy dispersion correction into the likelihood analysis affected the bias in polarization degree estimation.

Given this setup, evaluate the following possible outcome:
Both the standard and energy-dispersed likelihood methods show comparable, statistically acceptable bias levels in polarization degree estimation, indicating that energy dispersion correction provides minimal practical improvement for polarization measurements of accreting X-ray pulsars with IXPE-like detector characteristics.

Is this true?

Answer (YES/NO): NO